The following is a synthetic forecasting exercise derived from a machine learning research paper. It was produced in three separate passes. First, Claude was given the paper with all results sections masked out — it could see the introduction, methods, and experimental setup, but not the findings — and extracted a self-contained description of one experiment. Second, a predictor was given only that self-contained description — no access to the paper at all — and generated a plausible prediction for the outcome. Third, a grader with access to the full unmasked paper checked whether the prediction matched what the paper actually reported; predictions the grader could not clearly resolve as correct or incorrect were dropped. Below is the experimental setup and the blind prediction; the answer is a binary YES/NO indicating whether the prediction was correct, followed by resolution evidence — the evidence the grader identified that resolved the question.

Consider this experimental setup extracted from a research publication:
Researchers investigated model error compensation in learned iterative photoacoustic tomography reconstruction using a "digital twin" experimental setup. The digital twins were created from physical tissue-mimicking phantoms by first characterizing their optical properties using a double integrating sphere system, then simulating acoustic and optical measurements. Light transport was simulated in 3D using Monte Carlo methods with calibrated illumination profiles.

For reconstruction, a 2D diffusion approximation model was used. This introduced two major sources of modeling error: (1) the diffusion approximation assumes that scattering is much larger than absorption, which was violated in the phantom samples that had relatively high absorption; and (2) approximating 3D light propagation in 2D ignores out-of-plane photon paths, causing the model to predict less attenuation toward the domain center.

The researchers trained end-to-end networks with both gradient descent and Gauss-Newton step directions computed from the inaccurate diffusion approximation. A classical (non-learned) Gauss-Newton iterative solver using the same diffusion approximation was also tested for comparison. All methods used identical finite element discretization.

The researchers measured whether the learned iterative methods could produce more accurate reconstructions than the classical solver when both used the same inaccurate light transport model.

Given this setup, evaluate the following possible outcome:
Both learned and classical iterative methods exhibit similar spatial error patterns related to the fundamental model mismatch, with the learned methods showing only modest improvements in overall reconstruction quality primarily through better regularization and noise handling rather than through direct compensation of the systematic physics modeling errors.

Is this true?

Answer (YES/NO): NO